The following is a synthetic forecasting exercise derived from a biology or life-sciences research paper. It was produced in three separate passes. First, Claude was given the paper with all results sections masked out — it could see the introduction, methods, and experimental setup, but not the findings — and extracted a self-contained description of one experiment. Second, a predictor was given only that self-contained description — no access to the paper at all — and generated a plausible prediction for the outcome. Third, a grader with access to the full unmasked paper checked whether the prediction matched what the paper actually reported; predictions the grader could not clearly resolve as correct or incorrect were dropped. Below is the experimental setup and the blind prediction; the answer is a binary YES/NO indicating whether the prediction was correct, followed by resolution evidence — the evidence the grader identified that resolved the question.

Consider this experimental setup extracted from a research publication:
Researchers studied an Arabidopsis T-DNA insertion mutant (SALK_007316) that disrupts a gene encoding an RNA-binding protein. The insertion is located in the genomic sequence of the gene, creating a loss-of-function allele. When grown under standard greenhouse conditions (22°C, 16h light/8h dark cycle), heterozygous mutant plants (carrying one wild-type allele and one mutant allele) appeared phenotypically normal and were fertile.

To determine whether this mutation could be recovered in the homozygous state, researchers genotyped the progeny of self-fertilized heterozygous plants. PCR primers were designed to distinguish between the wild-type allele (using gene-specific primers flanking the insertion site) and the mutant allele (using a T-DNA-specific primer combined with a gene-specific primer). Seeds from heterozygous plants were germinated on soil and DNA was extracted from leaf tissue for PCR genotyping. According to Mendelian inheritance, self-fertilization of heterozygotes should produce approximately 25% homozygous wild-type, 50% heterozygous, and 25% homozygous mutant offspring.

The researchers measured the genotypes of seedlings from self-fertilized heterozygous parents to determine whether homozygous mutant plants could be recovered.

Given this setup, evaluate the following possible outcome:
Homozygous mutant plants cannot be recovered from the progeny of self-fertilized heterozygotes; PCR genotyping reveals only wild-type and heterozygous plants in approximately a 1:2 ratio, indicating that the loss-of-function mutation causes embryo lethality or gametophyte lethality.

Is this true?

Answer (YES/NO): NO